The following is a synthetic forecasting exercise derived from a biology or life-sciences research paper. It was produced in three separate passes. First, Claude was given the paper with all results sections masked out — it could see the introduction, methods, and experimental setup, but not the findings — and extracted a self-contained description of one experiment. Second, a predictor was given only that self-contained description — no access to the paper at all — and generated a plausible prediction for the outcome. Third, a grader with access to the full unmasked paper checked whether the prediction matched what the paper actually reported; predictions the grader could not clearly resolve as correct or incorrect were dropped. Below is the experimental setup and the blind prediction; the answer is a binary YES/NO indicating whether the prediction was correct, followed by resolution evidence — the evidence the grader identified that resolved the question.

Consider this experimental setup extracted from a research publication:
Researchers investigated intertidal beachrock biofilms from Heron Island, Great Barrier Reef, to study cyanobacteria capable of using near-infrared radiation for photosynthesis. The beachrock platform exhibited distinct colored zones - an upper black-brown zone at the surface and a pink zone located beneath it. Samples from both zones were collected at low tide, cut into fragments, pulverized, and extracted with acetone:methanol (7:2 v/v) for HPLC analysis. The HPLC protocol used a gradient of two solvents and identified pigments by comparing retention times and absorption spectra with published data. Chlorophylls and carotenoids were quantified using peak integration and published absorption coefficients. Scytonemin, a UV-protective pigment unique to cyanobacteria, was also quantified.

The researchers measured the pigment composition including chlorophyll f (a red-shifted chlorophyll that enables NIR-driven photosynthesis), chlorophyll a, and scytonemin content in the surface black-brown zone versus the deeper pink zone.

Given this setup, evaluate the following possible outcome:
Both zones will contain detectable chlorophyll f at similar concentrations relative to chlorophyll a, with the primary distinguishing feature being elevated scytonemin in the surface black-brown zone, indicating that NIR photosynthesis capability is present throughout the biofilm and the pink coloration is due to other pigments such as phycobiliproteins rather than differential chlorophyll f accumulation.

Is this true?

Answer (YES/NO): YES